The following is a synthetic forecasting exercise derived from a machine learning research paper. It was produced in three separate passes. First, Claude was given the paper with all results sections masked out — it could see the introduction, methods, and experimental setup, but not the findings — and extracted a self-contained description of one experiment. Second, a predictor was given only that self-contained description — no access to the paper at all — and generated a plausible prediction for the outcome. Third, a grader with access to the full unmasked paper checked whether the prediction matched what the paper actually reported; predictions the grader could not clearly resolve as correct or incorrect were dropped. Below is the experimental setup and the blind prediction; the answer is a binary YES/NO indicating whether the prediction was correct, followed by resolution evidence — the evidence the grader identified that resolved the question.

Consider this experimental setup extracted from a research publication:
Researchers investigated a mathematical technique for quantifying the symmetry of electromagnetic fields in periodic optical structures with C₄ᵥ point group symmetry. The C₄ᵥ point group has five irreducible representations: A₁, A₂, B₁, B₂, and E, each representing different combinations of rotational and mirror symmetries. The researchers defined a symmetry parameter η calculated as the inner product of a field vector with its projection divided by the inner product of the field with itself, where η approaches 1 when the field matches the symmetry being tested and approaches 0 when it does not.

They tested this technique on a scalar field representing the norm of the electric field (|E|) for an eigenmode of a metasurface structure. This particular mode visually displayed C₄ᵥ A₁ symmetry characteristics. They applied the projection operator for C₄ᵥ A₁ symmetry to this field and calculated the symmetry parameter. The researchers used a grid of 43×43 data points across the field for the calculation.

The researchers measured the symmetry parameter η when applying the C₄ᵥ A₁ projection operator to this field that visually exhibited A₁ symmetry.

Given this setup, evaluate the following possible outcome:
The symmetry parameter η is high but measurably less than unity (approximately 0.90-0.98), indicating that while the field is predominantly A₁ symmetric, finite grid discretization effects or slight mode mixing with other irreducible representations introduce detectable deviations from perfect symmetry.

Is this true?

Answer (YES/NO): YES